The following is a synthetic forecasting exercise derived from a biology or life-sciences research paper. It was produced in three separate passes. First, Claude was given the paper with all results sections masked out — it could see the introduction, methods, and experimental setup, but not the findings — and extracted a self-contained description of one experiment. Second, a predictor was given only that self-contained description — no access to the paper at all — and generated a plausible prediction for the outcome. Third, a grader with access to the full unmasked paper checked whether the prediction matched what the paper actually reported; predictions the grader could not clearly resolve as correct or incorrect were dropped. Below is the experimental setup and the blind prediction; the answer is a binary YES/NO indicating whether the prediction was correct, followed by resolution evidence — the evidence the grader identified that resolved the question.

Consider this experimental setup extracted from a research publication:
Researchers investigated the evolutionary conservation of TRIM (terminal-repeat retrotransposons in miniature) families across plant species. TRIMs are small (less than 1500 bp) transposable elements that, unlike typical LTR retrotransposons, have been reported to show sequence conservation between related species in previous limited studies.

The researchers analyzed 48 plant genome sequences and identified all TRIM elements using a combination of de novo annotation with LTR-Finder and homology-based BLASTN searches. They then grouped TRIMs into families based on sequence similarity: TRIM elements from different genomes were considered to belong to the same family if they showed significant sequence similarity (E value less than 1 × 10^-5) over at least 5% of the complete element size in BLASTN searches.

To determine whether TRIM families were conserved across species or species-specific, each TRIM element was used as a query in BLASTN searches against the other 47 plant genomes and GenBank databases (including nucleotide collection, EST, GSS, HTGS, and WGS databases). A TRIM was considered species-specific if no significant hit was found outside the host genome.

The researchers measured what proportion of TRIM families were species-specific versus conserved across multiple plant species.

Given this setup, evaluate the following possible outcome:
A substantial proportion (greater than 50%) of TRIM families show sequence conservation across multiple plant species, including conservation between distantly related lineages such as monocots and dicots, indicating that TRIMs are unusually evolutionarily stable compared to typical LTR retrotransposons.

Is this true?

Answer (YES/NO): YES